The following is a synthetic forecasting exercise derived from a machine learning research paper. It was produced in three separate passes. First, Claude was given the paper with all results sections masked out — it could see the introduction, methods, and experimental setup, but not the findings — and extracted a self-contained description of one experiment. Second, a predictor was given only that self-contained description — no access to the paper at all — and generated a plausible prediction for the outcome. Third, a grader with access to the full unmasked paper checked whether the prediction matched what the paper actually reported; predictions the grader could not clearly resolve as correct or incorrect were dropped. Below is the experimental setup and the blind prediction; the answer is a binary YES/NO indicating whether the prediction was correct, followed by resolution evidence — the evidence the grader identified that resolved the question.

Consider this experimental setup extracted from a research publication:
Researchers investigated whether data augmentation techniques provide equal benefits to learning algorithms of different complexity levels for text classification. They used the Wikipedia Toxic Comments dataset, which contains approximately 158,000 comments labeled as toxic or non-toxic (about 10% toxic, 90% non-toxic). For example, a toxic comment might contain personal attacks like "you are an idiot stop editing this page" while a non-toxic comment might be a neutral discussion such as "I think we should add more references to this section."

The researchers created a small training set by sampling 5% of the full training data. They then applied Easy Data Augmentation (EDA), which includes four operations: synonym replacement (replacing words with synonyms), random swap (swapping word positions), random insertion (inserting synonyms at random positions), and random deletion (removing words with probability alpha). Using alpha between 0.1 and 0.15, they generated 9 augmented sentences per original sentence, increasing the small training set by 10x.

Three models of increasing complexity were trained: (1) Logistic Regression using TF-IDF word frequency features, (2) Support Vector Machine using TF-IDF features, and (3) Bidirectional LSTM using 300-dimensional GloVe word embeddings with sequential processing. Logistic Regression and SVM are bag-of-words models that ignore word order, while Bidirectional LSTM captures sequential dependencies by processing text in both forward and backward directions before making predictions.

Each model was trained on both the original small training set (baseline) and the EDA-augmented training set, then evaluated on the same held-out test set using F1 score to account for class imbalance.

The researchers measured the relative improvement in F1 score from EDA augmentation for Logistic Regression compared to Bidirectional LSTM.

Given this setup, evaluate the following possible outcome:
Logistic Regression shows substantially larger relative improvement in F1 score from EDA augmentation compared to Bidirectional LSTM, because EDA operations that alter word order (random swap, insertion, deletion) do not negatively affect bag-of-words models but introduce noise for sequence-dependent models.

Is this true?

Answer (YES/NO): YES